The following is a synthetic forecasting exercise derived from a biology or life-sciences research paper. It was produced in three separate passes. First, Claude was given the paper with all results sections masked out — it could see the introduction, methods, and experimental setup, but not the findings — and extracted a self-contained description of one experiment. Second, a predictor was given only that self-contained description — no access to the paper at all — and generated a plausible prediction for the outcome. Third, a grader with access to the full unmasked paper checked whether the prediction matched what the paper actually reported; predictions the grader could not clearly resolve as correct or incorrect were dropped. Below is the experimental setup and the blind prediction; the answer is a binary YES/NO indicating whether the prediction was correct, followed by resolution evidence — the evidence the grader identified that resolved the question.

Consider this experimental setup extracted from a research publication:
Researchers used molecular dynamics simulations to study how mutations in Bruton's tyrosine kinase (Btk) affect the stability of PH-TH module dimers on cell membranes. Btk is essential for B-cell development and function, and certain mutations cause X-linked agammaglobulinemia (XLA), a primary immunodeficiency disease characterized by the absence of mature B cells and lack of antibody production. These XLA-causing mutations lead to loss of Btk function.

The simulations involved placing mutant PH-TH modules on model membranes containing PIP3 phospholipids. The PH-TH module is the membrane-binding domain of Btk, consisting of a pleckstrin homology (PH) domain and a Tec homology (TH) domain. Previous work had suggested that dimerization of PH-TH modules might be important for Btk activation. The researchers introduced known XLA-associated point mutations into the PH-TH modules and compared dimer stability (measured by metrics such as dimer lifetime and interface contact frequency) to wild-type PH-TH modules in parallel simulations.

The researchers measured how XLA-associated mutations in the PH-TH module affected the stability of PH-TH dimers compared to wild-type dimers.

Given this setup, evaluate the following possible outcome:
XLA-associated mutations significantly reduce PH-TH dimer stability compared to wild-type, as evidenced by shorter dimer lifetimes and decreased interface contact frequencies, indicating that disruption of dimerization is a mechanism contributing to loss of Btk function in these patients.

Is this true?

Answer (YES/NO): YES